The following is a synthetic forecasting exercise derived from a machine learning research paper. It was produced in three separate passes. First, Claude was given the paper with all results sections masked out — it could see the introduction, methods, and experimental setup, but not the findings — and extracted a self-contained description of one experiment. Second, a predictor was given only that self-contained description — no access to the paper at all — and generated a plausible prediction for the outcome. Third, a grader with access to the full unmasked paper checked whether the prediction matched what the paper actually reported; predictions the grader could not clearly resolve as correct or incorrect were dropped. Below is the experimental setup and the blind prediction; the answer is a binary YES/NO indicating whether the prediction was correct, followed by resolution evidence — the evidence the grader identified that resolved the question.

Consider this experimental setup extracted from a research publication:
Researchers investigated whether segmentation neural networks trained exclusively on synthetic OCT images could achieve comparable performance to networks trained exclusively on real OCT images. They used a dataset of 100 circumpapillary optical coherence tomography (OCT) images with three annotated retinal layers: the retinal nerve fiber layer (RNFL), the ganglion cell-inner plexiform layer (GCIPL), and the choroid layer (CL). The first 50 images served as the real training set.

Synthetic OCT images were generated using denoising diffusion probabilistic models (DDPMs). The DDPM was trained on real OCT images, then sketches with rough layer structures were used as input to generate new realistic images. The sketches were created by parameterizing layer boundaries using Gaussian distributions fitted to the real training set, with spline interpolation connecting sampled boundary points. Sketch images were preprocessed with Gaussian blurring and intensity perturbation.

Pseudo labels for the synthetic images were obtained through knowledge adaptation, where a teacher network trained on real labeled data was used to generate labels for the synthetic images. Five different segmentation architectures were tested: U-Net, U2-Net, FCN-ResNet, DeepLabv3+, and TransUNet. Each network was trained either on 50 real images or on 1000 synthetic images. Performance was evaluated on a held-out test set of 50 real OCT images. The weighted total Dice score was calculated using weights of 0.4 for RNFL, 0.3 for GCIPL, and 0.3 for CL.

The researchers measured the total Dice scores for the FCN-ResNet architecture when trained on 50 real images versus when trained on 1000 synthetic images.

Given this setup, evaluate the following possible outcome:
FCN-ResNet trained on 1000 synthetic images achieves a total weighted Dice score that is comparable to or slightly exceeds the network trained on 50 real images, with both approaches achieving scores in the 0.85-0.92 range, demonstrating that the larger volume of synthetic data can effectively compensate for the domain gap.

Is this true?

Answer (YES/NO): YES